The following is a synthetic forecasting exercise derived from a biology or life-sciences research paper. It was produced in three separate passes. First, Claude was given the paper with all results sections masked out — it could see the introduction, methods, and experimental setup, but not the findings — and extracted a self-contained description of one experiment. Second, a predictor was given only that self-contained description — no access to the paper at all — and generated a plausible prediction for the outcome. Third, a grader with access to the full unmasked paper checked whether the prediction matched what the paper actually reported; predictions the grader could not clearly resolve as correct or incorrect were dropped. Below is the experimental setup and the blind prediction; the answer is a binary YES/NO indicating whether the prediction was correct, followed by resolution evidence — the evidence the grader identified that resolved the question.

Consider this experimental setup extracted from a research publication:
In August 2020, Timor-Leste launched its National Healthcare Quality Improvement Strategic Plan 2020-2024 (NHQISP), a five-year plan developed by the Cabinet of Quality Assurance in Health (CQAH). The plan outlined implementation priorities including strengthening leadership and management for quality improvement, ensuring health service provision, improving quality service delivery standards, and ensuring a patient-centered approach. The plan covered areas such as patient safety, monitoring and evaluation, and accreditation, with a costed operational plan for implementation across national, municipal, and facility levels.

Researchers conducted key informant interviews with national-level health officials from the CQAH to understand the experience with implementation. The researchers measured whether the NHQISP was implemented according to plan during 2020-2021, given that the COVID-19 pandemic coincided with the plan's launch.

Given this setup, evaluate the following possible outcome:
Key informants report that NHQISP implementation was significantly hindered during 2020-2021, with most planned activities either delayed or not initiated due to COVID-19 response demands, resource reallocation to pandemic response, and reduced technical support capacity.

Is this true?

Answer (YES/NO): YES